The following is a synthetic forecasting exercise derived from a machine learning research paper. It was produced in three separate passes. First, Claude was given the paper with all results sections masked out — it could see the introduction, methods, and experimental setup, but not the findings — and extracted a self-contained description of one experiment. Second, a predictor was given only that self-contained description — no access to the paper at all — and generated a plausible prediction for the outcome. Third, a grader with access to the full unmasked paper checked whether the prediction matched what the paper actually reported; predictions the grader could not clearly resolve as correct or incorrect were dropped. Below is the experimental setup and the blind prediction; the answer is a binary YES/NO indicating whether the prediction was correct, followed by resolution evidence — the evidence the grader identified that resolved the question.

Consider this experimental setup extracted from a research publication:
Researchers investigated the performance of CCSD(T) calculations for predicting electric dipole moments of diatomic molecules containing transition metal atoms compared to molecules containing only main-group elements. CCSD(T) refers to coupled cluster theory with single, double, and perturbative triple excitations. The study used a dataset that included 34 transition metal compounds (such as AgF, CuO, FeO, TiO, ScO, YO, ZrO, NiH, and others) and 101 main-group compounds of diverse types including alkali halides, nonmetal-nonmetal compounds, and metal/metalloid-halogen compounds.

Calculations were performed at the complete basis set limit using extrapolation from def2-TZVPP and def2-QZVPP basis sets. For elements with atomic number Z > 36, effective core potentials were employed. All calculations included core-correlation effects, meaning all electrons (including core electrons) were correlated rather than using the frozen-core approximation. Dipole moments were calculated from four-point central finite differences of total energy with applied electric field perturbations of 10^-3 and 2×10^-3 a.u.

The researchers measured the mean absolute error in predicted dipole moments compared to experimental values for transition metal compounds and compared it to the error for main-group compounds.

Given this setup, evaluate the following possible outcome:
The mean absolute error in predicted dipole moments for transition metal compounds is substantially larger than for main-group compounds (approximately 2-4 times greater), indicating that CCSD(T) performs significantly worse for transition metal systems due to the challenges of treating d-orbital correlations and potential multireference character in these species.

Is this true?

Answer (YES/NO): NO